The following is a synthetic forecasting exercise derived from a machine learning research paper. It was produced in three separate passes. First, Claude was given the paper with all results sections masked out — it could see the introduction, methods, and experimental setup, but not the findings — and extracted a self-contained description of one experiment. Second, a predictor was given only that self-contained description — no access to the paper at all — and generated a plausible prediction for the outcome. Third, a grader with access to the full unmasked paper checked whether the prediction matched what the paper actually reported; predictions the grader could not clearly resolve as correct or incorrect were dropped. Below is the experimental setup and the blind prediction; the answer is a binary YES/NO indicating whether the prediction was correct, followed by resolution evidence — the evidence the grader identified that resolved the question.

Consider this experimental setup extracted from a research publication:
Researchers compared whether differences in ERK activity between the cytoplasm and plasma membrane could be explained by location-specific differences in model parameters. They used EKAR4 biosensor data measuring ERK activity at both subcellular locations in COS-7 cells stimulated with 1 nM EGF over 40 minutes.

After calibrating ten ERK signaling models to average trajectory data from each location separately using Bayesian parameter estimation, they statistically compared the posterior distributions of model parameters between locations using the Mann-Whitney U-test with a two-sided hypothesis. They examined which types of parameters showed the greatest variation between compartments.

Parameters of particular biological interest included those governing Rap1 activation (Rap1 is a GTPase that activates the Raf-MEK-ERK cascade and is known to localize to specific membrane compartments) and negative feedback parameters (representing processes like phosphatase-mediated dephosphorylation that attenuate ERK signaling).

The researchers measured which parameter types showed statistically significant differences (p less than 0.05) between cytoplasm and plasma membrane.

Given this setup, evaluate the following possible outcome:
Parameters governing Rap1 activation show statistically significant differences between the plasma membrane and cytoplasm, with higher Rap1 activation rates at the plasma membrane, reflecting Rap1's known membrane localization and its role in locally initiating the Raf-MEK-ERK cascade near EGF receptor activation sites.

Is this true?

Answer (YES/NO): NO